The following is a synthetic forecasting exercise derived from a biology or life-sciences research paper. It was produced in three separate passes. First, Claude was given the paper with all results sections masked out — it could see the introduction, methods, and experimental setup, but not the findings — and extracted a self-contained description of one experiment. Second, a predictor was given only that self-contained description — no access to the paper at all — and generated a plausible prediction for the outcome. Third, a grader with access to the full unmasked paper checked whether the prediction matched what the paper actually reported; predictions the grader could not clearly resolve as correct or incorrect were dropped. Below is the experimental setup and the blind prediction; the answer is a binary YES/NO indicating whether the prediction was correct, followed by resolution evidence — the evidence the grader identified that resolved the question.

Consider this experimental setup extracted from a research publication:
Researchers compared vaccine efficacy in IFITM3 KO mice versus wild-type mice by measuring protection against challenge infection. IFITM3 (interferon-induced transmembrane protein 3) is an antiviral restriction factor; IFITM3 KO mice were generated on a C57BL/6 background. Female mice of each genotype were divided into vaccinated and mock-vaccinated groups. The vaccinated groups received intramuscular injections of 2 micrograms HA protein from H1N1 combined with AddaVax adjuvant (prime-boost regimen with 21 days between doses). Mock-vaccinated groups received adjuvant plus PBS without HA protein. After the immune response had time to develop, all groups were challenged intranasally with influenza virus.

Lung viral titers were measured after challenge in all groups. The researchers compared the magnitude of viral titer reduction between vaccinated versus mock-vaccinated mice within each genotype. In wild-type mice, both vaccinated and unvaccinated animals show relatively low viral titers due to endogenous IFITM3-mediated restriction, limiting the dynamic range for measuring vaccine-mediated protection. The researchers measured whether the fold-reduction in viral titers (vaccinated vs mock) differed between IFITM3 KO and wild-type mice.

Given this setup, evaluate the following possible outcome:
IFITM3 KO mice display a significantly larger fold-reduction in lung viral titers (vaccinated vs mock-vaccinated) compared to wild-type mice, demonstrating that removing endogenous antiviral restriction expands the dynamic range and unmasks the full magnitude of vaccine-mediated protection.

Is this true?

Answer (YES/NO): YES